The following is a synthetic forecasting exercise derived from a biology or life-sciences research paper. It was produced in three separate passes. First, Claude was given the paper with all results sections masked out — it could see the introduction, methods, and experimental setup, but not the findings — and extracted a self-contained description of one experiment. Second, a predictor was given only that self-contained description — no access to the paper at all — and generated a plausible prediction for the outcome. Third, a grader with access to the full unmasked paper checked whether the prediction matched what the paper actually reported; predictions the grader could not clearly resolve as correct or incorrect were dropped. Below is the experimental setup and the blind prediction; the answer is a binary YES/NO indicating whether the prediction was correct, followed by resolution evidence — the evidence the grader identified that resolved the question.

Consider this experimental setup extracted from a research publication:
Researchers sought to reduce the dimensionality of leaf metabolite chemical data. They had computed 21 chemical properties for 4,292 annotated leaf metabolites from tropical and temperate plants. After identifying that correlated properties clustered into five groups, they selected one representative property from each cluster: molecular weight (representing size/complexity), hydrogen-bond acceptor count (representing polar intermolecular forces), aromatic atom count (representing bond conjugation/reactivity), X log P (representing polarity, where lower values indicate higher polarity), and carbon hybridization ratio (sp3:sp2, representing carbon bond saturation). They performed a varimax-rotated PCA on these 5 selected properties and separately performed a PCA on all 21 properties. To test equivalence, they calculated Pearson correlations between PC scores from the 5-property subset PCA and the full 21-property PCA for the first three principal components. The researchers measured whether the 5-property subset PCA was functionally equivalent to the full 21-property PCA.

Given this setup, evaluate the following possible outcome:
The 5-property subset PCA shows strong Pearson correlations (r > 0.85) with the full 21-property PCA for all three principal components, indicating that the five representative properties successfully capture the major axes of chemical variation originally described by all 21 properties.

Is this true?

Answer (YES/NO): YES